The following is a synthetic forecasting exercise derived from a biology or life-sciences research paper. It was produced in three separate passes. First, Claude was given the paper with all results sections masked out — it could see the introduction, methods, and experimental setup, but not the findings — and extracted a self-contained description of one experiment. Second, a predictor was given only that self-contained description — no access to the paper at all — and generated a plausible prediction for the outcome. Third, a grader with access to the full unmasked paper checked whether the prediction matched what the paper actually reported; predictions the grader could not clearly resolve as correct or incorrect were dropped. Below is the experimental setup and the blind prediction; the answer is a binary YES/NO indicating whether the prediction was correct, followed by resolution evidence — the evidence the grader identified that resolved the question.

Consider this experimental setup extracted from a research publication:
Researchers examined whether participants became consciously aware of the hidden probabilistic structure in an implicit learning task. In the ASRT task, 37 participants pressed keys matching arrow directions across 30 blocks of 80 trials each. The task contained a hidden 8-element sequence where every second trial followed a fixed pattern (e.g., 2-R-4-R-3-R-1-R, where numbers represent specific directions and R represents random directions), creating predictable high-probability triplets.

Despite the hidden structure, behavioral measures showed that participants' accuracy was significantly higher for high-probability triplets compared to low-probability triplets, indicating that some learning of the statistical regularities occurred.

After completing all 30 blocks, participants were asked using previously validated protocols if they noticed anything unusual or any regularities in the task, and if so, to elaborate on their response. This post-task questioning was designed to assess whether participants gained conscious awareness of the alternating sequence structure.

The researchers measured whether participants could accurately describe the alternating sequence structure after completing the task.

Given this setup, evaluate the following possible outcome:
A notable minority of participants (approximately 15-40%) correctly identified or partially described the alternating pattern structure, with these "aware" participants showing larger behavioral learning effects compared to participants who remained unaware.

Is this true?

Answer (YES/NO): NO